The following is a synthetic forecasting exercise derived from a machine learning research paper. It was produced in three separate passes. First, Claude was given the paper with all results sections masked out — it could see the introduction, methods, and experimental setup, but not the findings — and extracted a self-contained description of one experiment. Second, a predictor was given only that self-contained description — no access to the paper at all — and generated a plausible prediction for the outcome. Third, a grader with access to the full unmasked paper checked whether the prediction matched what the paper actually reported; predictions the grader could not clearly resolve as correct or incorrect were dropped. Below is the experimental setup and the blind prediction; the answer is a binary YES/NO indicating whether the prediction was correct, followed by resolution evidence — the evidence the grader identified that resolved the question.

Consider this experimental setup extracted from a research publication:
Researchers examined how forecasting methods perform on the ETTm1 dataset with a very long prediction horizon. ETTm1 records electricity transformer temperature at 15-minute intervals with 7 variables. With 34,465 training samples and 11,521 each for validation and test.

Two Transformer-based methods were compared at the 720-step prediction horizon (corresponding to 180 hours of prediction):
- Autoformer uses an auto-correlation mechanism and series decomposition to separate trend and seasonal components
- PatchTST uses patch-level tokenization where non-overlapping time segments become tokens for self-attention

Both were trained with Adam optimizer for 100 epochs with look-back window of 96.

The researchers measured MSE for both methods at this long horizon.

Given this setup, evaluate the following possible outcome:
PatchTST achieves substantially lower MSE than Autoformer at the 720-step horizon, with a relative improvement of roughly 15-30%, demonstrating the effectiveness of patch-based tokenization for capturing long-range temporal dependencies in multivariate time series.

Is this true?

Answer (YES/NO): NO